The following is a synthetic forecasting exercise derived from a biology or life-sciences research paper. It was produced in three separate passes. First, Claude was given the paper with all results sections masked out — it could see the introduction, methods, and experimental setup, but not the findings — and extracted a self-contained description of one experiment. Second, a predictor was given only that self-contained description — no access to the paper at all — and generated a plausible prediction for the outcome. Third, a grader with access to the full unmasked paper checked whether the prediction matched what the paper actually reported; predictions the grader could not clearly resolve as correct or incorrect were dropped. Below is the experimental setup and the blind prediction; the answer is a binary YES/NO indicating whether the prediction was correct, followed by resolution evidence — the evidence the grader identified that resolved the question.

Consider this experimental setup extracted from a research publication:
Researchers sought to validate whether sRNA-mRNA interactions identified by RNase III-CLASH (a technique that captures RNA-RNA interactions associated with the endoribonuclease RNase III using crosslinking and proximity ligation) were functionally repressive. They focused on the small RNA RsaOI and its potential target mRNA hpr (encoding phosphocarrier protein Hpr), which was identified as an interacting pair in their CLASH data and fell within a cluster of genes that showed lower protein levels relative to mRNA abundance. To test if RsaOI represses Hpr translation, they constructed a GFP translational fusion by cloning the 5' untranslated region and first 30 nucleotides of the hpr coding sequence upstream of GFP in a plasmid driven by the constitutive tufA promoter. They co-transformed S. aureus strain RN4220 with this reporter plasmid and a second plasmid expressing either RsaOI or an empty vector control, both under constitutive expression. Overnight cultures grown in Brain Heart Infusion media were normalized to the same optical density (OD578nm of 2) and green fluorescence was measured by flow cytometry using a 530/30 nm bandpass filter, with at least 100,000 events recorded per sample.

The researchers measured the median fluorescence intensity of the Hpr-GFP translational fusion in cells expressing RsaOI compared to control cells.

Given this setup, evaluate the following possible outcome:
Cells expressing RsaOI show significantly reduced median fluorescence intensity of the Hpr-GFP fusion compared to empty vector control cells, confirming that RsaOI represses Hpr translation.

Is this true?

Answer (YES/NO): YES